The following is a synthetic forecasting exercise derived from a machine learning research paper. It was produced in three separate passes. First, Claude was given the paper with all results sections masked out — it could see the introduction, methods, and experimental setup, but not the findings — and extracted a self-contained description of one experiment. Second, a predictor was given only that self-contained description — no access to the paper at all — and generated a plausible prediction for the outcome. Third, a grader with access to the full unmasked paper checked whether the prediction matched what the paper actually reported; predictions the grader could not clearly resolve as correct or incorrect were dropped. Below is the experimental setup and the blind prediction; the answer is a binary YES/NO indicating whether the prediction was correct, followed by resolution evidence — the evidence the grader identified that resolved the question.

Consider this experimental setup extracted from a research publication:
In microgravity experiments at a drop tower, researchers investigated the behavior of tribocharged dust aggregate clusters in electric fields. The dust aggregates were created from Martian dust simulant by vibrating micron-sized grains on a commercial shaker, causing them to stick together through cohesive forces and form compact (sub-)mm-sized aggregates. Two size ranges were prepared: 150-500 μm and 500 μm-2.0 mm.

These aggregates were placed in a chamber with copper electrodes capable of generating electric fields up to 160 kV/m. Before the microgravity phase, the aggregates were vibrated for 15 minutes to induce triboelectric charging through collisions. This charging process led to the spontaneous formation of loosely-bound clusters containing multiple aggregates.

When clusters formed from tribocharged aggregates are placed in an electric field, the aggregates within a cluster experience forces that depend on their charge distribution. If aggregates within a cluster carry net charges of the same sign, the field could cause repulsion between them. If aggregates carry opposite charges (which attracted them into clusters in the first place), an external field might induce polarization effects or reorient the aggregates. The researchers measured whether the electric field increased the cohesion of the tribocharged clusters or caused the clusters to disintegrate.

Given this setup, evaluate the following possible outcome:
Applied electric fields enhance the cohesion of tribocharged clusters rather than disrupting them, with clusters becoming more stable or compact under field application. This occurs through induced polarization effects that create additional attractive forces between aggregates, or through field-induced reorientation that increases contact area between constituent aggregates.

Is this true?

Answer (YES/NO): NO